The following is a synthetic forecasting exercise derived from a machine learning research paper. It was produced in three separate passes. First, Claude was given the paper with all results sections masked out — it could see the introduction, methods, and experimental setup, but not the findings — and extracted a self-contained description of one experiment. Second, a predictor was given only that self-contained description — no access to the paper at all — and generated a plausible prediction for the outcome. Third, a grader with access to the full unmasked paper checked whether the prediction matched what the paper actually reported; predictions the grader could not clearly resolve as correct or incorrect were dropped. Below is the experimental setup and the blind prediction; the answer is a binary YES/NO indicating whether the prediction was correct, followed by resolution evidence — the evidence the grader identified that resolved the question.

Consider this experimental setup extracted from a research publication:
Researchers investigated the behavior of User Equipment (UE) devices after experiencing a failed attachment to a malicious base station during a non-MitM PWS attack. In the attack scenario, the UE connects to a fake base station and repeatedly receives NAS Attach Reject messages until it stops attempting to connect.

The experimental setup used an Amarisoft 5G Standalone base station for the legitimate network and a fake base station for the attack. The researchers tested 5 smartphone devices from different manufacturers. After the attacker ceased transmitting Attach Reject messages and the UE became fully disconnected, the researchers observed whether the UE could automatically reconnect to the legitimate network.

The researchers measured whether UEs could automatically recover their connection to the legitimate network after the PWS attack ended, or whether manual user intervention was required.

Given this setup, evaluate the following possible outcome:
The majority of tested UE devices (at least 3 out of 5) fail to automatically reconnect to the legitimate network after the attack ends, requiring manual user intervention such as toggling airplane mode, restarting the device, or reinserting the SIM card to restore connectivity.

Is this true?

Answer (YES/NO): YES